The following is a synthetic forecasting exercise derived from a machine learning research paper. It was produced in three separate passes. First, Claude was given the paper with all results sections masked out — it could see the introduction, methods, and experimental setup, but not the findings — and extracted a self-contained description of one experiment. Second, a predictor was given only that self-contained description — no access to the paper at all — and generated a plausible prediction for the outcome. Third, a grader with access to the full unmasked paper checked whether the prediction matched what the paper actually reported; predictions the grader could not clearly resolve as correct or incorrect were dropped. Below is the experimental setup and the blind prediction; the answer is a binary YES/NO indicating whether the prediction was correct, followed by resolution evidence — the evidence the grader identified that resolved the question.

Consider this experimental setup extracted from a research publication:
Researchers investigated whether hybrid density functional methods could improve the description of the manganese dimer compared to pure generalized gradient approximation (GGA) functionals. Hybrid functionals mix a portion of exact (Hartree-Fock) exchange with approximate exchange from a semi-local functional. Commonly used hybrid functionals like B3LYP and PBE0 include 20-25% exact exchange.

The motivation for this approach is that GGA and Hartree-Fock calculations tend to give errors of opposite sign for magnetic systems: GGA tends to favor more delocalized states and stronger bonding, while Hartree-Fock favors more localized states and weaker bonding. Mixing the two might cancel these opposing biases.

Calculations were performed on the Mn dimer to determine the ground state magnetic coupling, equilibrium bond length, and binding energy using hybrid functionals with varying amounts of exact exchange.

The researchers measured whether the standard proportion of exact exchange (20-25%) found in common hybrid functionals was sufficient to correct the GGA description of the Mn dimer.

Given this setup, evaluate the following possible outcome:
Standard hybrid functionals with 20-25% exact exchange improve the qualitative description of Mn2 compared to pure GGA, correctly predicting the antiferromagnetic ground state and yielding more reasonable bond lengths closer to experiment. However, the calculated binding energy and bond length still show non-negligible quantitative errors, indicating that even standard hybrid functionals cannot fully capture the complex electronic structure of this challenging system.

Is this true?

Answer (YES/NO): NO